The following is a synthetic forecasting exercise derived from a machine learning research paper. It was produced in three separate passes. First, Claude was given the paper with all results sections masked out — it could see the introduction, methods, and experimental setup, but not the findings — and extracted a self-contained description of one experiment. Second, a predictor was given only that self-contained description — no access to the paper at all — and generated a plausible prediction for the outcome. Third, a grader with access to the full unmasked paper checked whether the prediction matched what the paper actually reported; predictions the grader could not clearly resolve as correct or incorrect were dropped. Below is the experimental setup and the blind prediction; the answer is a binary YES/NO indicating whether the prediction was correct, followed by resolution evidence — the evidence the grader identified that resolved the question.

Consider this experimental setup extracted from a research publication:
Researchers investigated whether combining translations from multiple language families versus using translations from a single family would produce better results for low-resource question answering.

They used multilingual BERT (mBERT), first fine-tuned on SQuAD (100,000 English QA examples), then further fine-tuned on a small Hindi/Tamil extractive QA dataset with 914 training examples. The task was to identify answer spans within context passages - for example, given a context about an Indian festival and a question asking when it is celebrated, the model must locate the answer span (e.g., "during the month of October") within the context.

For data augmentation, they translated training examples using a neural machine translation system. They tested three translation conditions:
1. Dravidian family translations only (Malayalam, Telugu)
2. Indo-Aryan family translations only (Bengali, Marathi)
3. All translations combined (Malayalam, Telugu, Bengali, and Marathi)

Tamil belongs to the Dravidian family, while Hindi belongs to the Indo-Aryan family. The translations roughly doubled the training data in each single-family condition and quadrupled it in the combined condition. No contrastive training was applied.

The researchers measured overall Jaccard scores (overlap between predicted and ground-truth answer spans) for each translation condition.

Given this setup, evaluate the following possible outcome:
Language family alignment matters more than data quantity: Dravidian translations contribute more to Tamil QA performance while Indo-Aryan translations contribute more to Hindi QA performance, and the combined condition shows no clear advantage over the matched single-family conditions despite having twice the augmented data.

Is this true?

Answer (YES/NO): YES